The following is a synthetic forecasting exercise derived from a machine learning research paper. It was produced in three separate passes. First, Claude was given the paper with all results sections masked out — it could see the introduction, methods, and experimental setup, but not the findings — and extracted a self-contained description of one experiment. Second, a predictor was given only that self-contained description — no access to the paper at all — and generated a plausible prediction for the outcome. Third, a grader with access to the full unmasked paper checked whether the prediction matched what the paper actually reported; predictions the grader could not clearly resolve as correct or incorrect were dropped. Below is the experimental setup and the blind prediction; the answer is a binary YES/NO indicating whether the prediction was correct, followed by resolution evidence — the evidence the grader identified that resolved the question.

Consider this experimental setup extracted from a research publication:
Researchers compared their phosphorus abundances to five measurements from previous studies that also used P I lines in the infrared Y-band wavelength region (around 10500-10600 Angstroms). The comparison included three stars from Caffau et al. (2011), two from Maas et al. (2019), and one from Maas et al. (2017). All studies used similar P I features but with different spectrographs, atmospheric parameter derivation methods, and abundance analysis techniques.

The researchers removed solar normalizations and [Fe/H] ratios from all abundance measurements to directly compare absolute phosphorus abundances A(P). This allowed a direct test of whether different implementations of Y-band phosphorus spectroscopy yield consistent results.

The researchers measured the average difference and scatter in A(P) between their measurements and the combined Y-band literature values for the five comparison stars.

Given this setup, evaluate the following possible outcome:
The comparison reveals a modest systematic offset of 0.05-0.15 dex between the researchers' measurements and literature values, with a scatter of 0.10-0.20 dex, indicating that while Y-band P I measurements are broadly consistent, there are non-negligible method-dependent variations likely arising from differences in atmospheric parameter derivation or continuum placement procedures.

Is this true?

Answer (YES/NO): NO